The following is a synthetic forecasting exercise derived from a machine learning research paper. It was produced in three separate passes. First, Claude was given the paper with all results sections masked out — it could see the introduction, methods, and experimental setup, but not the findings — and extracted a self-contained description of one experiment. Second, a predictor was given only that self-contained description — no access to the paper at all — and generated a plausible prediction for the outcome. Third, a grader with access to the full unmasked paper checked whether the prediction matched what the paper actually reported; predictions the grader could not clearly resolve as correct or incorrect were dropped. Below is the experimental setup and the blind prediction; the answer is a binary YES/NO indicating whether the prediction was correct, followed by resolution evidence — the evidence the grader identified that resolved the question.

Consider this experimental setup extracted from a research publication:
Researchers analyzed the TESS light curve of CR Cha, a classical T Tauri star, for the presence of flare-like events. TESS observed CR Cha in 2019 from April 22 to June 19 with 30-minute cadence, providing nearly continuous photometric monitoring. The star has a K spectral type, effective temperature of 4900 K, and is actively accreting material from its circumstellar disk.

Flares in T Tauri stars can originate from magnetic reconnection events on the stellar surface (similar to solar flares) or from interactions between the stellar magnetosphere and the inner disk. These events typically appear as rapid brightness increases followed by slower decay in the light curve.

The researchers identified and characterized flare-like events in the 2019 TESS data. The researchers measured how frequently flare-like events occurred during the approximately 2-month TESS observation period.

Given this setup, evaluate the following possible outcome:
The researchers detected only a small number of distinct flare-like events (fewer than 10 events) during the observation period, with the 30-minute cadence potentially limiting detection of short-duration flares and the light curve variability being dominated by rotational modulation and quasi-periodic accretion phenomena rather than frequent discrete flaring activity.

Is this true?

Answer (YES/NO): YES